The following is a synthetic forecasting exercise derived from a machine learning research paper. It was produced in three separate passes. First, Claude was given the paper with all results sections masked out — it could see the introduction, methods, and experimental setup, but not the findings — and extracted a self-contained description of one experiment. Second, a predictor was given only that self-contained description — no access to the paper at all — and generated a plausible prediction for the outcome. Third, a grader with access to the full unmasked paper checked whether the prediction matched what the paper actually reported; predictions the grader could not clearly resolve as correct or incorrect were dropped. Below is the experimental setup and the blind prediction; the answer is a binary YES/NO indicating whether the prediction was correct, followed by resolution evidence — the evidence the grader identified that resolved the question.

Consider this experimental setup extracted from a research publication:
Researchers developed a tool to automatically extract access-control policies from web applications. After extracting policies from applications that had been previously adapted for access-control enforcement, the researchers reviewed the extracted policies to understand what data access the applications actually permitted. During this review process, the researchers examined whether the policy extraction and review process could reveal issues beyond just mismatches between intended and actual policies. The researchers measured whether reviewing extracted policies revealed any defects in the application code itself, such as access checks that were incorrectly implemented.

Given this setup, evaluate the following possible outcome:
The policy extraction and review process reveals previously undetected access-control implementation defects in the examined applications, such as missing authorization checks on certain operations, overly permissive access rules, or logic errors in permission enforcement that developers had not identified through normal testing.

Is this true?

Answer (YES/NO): YES